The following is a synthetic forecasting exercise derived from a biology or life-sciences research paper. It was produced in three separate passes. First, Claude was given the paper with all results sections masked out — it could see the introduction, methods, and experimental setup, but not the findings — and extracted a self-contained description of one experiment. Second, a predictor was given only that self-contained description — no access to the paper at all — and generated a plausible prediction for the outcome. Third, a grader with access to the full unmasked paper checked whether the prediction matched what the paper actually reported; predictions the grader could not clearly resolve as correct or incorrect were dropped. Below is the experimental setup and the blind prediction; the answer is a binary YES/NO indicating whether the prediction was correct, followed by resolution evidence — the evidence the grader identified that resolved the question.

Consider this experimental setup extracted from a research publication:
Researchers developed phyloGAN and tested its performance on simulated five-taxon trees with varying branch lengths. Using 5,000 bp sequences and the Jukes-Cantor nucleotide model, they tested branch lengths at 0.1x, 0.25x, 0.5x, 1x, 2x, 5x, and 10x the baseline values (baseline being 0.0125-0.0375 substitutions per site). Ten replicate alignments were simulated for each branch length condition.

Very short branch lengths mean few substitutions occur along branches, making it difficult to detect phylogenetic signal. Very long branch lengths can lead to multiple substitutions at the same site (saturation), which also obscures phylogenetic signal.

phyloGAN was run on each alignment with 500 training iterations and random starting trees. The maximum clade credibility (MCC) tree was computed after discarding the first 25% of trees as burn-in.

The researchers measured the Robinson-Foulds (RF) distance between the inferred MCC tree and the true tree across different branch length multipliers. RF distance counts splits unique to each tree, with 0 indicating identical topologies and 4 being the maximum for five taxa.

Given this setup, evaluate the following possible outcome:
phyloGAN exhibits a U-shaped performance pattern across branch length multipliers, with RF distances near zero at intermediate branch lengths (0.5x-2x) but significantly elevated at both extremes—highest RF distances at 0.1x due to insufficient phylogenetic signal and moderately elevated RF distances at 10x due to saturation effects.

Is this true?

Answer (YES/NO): NO